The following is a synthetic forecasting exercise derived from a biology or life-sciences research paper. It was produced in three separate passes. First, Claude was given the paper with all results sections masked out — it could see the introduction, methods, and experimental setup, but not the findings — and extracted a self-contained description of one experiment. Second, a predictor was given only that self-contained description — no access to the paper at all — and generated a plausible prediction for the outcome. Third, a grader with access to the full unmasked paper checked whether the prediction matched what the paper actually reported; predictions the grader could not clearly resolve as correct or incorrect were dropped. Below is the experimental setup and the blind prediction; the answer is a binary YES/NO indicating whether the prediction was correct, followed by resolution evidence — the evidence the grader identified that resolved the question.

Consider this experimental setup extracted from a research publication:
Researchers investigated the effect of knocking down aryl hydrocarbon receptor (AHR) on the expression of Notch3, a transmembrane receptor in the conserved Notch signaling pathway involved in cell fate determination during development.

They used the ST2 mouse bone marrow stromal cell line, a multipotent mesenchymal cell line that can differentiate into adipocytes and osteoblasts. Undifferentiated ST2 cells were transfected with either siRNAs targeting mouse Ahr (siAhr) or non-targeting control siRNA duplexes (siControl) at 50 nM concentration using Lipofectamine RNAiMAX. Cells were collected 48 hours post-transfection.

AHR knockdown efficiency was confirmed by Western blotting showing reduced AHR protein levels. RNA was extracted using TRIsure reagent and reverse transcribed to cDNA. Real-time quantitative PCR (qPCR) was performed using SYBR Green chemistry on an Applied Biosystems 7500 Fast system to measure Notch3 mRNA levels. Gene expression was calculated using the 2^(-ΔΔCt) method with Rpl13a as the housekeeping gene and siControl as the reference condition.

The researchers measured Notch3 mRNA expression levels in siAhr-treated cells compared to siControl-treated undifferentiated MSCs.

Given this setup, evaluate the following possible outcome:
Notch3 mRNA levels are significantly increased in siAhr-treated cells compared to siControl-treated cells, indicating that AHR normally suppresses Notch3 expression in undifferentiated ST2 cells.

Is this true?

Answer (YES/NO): YES